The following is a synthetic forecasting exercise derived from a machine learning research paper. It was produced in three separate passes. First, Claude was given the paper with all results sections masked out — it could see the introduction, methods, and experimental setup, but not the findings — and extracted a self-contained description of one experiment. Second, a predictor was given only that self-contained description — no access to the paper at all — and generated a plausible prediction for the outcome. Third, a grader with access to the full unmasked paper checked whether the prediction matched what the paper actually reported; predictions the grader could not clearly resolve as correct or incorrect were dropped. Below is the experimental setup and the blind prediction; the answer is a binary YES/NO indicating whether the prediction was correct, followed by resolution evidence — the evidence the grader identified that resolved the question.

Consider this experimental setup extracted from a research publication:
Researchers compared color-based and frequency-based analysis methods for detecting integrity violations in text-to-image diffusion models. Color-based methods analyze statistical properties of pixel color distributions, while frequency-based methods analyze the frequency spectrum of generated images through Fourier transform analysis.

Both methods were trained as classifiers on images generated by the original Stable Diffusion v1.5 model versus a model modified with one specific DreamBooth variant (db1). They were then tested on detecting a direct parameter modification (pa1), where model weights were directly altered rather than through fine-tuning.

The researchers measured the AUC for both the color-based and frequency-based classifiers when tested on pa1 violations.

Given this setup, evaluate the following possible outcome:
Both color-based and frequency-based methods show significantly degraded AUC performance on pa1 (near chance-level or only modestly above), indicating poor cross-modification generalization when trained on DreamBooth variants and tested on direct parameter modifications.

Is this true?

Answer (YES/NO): NO